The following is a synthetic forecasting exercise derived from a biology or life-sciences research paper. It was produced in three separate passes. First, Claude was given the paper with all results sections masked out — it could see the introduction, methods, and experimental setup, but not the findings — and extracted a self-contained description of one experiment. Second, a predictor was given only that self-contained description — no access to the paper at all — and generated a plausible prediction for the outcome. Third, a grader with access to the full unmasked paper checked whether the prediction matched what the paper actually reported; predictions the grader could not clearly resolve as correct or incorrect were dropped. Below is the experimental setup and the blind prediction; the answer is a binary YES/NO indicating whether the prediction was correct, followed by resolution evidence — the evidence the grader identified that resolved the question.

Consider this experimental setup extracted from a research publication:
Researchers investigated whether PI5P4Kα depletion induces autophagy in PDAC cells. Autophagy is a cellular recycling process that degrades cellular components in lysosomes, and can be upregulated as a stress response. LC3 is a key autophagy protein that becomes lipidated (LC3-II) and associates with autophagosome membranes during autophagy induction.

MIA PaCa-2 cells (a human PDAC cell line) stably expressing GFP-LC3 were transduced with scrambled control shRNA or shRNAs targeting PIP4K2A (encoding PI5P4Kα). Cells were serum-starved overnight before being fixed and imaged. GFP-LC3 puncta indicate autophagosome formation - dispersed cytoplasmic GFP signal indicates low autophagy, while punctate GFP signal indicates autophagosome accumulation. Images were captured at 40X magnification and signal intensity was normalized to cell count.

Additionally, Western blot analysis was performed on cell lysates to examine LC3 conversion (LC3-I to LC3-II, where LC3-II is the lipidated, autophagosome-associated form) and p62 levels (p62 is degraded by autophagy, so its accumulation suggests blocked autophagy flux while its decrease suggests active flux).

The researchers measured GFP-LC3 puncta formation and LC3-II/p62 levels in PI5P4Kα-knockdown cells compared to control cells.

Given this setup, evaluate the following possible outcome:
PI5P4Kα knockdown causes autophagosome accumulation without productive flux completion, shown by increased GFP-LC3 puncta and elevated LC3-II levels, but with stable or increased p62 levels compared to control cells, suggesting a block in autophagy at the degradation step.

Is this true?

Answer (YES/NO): NO